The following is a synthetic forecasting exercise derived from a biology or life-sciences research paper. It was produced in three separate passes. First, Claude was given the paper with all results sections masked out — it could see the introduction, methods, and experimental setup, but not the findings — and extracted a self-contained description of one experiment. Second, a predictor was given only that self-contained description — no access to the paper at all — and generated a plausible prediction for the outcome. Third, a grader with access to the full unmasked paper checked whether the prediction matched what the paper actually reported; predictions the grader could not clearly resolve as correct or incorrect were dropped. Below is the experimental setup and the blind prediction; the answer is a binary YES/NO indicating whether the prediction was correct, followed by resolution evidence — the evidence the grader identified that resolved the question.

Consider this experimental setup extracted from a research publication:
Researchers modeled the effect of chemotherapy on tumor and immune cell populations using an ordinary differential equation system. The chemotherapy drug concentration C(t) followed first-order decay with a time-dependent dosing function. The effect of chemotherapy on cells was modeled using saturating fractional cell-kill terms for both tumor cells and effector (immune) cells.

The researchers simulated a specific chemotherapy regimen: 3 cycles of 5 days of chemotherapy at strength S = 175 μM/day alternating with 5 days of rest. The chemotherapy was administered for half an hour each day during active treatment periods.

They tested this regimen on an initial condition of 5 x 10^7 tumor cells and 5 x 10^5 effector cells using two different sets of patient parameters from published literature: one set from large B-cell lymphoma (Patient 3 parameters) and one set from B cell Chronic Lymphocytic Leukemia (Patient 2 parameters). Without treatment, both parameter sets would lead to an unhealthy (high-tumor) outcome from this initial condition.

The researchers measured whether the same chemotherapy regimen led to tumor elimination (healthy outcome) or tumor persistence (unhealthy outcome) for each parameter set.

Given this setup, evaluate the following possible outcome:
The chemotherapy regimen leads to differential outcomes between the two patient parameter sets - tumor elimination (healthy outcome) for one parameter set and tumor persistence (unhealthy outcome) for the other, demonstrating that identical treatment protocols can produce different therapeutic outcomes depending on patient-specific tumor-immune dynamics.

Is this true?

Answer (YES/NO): YES